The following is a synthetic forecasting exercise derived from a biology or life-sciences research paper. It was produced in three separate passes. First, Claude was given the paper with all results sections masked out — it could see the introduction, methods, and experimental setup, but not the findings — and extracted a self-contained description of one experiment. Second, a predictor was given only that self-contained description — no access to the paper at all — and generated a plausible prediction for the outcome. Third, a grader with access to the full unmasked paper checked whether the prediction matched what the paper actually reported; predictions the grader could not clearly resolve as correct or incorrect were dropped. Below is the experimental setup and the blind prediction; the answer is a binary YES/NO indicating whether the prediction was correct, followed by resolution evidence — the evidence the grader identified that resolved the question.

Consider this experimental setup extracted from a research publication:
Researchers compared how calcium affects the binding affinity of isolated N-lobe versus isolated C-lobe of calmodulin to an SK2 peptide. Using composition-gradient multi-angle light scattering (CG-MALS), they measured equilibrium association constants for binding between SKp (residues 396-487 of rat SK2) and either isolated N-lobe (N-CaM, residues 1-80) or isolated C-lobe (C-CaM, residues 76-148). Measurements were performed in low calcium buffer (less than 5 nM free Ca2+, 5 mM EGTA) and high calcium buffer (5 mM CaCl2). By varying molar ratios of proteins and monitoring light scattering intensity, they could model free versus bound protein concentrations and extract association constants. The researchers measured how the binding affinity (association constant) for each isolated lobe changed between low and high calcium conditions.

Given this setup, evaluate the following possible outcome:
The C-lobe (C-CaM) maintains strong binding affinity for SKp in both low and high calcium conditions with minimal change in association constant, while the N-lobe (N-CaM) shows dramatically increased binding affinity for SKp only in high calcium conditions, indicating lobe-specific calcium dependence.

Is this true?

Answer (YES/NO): YES